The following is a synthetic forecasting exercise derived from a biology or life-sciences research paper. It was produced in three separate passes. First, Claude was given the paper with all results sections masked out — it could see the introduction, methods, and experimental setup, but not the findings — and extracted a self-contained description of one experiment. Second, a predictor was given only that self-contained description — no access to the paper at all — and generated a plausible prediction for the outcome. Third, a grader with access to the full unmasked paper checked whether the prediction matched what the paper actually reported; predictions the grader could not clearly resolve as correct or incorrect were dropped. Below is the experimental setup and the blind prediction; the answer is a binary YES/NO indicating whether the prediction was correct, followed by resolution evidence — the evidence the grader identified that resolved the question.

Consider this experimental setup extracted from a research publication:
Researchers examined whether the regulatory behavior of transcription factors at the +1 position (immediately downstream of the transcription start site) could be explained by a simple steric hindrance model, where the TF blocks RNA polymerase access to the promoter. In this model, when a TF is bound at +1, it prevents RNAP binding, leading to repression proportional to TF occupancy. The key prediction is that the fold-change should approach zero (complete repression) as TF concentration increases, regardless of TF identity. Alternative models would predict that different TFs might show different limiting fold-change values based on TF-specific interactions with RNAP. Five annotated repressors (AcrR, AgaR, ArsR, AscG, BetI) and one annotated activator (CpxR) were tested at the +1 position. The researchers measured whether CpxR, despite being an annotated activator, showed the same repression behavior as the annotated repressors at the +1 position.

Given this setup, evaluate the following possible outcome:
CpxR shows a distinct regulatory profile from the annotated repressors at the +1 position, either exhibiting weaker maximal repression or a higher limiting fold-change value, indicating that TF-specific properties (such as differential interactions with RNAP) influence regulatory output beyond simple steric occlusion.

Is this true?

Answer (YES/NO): NO